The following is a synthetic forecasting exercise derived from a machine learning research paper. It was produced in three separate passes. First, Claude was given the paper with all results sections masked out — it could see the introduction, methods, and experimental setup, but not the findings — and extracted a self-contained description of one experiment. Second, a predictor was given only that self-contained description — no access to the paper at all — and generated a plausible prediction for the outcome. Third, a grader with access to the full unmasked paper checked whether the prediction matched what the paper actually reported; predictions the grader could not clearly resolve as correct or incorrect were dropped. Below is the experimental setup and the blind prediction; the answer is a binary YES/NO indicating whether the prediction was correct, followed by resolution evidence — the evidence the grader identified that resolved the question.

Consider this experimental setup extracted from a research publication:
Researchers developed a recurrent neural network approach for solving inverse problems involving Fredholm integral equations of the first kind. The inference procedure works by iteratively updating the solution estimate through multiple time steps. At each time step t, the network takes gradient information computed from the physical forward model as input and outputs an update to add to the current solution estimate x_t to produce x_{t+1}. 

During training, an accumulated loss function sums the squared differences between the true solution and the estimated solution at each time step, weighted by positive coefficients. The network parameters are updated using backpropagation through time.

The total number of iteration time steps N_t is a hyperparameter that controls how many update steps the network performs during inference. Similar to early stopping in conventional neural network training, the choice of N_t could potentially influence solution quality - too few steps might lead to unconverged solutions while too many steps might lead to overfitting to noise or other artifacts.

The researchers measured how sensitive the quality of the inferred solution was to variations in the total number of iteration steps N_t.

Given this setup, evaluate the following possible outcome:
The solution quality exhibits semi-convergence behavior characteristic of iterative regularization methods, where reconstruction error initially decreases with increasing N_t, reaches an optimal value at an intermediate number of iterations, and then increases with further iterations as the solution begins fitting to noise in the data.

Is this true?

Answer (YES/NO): NO